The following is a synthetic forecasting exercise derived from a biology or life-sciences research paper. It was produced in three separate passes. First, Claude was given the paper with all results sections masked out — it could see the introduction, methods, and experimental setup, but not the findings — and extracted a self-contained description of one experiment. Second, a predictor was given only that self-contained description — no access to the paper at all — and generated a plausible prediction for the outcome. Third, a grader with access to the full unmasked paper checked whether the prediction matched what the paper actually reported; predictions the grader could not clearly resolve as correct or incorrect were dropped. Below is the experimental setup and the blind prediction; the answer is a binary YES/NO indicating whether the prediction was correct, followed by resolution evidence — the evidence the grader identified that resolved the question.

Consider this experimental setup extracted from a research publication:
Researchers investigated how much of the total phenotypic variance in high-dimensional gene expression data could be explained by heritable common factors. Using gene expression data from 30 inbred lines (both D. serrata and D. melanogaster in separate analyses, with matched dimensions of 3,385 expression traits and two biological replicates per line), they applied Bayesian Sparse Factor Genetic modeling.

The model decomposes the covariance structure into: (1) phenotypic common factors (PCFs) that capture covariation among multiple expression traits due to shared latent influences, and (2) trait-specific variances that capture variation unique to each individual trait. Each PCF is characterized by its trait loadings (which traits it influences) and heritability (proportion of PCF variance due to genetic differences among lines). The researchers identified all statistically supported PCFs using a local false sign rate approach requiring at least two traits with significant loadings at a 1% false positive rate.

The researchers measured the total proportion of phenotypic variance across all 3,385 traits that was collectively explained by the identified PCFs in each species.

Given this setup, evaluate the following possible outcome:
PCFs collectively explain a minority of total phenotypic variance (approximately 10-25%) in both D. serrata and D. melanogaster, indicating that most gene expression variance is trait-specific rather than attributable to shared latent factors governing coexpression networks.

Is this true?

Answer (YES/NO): NO